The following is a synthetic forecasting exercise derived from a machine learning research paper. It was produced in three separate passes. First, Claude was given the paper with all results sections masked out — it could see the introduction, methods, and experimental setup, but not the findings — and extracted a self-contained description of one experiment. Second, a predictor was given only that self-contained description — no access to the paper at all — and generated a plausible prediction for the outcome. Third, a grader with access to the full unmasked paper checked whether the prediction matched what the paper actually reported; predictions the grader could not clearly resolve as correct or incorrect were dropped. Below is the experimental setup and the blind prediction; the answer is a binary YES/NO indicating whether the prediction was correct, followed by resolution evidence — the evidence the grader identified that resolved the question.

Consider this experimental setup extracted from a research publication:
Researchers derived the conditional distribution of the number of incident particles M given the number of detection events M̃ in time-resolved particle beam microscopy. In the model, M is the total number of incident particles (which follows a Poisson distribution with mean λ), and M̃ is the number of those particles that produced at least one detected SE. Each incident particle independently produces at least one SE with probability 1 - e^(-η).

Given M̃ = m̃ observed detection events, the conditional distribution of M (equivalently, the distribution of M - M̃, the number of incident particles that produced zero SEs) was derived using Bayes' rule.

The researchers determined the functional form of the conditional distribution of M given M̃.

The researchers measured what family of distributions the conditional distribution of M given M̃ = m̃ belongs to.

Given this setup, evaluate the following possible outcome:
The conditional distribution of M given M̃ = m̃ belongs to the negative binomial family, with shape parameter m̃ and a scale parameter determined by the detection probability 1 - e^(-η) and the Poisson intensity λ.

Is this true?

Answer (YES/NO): NO